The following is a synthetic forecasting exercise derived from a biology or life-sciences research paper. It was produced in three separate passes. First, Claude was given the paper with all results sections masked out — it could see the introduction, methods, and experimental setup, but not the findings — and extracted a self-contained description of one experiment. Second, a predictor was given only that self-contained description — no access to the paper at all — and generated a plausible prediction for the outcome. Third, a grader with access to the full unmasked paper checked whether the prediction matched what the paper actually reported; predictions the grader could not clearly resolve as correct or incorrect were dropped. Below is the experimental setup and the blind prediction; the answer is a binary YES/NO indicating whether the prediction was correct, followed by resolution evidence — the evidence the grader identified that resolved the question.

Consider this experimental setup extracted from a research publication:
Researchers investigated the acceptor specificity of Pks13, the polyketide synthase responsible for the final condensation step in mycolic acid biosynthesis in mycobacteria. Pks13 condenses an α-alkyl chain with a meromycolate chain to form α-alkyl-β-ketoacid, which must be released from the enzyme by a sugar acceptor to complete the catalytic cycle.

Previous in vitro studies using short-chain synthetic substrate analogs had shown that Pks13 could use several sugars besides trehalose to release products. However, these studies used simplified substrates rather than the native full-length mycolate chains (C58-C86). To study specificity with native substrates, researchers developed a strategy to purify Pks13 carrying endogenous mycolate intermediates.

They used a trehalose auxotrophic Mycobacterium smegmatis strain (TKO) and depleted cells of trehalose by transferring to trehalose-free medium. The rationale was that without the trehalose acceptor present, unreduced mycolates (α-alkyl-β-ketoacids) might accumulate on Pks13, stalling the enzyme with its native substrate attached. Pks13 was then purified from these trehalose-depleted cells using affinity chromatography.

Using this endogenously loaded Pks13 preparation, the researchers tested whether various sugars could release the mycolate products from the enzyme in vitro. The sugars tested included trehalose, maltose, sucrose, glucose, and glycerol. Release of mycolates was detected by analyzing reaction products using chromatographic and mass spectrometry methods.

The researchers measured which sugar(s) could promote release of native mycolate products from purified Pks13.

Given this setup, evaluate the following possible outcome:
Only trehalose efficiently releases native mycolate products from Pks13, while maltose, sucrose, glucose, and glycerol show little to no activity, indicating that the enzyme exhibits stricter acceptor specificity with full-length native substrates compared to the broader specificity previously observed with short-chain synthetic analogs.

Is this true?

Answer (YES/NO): YES